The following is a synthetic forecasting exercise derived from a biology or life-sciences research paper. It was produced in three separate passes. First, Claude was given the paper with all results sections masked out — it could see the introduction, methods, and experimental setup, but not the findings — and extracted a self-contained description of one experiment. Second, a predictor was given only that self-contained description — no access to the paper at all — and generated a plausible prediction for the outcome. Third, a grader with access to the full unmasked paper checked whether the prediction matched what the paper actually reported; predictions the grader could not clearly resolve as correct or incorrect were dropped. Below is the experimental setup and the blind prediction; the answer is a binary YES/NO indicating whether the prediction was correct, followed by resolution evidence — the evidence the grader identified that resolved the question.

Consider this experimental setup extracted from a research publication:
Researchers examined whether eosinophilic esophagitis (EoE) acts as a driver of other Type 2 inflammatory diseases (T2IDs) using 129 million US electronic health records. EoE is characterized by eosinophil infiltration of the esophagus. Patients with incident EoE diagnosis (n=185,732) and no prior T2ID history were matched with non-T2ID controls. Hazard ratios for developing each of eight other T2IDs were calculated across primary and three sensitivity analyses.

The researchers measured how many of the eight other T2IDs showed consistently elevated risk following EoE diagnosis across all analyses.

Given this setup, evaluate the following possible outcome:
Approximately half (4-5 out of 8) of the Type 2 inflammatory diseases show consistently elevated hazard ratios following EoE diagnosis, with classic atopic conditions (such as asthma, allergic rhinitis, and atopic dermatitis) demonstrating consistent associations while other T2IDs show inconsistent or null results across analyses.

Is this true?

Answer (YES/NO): NO